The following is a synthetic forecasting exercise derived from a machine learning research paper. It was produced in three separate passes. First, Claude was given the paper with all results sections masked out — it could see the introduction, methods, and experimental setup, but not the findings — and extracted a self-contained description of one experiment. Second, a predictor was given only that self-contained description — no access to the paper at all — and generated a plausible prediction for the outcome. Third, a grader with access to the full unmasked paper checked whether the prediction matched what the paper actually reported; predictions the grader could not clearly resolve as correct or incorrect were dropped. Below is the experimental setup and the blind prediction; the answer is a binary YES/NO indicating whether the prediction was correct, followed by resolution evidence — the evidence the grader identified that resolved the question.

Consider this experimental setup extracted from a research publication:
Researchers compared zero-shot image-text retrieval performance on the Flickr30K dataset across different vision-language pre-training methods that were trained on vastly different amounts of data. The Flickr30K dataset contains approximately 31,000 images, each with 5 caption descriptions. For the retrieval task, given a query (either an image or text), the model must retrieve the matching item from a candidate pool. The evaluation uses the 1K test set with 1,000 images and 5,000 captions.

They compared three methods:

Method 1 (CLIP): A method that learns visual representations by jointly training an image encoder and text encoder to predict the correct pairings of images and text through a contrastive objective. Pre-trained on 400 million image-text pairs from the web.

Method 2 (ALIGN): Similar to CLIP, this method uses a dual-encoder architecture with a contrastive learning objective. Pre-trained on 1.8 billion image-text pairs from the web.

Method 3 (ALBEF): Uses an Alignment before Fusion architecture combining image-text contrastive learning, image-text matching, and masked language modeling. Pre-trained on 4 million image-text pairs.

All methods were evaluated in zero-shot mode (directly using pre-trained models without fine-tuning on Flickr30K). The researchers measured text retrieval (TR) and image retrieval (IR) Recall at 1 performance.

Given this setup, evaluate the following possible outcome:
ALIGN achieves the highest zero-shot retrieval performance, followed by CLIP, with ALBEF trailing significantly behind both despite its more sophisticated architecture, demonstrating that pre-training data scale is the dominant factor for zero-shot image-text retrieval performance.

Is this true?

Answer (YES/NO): NO